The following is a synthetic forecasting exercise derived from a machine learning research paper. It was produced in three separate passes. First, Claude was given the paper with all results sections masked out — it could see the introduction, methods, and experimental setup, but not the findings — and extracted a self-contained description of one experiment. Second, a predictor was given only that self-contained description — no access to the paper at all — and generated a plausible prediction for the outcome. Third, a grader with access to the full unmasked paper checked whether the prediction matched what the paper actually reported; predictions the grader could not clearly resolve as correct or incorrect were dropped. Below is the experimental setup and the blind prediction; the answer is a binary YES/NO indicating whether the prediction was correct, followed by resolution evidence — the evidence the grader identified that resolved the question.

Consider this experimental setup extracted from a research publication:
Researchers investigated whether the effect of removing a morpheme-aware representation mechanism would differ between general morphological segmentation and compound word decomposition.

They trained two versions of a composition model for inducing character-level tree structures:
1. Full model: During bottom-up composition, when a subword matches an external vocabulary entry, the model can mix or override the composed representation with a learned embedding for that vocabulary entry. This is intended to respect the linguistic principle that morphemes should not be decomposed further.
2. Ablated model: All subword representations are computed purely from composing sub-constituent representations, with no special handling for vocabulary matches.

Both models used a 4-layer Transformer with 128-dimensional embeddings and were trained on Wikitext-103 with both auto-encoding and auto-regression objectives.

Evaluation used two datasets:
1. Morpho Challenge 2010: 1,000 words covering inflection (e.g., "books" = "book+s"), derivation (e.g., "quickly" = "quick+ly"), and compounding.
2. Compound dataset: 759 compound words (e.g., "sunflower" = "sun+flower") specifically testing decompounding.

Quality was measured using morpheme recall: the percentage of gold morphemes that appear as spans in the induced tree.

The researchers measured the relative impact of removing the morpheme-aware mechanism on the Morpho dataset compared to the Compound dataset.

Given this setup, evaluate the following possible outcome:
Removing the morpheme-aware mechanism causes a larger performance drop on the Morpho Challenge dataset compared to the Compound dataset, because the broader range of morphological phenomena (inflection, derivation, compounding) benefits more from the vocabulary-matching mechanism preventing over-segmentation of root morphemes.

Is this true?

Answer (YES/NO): NO